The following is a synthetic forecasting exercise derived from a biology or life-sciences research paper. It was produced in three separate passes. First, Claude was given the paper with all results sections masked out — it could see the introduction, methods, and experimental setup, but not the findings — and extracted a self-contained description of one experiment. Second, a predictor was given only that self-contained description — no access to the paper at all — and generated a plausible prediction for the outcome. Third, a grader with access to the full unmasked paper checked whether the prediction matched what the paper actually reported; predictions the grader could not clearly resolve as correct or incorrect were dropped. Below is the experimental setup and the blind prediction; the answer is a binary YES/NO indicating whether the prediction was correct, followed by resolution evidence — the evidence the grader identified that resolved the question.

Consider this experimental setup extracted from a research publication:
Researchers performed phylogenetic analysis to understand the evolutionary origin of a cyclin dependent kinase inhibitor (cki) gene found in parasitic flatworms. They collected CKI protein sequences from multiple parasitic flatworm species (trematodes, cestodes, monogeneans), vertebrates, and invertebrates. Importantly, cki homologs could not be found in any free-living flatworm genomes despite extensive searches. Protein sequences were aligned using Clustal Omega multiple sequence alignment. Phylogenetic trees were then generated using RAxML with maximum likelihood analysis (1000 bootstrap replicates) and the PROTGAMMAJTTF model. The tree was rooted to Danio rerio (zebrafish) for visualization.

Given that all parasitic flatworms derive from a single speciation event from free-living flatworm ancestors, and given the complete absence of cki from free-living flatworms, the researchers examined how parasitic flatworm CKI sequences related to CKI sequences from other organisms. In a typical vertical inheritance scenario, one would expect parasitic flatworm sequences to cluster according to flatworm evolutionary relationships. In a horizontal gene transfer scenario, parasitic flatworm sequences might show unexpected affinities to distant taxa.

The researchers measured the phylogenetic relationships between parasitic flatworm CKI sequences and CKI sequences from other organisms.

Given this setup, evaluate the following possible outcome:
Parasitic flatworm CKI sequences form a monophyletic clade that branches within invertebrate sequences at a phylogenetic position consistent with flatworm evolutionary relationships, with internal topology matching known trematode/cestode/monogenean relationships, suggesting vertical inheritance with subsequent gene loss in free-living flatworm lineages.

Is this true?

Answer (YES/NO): NO